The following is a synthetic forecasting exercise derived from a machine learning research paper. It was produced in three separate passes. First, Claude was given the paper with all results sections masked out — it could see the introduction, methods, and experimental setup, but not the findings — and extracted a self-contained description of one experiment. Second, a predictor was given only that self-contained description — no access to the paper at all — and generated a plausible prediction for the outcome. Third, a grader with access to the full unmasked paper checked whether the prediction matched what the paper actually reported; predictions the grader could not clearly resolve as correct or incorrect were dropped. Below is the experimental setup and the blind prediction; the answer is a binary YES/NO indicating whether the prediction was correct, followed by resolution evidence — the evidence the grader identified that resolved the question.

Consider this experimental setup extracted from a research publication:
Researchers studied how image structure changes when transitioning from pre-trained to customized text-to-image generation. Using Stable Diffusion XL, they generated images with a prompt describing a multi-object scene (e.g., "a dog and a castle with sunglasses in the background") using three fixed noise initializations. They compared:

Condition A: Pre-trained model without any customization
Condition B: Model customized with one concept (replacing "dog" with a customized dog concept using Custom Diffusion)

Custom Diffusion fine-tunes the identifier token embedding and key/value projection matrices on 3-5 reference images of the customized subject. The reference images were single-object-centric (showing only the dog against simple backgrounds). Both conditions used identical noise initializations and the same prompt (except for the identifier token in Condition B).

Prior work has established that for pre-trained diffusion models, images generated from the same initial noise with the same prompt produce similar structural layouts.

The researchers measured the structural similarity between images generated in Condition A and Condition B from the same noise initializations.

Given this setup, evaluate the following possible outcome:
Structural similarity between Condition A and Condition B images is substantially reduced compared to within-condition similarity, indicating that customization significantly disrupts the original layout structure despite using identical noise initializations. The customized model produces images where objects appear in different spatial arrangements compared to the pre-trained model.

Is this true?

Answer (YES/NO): YES